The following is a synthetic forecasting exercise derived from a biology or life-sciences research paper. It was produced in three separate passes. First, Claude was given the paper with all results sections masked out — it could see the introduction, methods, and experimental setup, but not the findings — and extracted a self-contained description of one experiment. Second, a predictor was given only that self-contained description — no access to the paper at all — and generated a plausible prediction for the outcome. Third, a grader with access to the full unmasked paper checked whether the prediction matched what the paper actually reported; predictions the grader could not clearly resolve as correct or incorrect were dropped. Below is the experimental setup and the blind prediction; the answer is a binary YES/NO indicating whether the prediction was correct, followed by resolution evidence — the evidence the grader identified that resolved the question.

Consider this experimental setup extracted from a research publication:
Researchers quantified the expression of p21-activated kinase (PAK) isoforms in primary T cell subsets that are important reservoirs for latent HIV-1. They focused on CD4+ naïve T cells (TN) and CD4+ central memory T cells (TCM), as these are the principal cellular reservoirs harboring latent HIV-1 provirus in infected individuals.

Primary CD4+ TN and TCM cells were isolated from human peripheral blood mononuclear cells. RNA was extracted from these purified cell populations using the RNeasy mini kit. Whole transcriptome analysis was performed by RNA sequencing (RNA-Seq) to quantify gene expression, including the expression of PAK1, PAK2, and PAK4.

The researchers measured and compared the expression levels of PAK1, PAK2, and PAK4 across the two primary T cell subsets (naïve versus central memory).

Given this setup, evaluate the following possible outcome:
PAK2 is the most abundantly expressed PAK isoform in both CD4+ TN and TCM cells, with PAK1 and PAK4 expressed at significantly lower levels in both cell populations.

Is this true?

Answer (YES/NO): YES